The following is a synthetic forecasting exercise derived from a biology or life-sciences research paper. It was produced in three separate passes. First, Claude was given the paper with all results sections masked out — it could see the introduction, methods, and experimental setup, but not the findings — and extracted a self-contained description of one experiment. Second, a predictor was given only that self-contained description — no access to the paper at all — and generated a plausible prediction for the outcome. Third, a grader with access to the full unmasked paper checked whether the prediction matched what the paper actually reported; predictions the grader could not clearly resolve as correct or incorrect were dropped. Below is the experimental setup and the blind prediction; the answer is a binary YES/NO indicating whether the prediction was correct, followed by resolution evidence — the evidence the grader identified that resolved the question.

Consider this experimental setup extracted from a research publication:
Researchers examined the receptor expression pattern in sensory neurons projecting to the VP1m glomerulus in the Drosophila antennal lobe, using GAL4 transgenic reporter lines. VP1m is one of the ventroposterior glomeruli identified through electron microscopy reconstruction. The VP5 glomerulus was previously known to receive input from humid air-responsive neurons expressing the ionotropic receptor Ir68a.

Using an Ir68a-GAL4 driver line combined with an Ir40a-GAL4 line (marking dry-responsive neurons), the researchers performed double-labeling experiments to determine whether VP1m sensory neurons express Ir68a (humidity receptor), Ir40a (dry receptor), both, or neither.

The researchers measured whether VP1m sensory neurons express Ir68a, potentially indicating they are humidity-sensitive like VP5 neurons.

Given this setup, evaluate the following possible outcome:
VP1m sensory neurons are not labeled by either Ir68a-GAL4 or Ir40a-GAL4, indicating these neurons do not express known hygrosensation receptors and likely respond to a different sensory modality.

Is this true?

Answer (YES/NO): NO